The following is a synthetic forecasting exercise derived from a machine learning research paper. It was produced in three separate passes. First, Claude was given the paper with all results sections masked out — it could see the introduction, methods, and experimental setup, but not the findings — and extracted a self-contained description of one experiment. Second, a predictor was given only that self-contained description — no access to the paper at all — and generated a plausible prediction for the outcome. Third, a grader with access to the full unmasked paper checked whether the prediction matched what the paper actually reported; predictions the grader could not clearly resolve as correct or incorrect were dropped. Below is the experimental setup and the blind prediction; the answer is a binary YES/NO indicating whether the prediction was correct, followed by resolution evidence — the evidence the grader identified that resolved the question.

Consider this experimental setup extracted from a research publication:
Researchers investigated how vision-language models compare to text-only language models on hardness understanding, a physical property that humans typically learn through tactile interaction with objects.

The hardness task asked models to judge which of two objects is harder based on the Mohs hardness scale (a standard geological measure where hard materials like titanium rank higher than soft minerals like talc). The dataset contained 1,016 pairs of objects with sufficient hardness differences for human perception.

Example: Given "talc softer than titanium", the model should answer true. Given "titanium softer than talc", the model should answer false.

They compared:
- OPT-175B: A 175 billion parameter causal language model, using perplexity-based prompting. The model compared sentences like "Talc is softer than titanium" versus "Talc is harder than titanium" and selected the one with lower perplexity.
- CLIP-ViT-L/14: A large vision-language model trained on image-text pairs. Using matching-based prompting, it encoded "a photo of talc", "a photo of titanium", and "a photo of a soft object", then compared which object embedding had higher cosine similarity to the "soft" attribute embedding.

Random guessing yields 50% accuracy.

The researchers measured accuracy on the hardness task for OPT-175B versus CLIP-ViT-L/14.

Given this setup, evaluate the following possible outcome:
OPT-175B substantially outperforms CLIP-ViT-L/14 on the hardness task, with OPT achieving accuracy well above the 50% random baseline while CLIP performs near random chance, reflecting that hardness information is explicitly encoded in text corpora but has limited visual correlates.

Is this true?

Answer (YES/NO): NO